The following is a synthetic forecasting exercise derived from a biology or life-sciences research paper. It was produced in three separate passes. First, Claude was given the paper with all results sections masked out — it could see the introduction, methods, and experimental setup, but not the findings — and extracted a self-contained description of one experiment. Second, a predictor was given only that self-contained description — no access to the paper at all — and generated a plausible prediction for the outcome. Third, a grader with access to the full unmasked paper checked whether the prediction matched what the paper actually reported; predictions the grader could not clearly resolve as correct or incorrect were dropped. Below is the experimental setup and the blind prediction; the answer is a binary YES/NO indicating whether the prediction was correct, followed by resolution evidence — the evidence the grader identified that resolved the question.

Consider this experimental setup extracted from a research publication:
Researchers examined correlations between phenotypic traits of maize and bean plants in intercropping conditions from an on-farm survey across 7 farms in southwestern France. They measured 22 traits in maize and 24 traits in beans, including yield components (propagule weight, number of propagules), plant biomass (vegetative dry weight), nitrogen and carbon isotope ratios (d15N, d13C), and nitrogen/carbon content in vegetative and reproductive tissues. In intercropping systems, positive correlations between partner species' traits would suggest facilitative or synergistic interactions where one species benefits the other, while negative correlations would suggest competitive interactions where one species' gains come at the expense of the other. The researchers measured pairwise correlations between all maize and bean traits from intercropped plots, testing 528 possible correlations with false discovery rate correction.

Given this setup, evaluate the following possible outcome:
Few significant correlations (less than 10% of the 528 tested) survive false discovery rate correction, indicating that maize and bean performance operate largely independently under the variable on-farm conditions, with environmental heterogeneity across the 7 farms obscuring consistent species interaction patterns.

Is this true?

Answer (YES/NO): NO